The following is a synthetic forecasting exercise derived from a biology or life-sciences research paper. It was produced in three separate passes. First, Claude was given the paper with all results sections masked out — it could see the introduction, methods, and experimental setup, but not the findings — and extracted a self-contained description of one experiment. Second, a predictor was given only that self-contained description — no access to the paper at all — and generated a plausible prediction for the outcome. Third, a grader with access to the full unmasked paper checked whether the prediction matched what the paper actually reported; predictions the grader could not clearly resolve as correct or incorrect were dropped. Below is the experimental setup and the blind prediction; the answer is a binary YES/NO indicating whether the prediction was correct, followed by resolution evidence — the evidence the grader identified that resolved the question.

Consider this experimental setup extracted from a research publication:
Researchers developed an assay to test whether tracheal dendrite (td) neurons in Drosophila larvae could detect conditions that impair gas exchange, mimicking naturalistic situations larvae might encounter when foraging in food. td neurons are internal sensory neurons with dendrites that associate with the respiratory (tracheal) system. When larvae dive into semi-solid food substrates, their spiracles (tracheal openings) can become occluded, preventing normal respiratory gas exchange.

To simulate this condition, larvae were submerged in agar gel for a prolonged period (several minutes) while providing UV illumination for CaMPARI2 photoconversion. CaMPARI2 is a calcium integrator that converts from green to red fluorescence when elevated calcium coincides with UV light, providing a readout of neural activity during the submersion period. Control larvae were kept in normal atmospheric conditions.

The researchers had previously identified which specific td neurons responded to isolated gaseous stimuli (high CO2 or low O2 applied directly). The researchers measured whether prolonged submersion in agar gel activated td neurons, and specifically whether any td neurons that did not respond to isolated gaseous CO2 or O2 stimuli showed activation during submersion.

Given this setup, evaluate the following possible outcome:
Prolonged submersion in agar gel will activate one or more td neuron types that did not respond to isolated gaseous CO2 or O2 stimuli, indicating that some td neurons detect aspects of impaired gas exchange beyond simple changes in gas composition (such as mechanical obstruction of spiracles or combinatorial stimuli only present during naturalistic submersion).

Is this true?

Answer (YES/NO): YES